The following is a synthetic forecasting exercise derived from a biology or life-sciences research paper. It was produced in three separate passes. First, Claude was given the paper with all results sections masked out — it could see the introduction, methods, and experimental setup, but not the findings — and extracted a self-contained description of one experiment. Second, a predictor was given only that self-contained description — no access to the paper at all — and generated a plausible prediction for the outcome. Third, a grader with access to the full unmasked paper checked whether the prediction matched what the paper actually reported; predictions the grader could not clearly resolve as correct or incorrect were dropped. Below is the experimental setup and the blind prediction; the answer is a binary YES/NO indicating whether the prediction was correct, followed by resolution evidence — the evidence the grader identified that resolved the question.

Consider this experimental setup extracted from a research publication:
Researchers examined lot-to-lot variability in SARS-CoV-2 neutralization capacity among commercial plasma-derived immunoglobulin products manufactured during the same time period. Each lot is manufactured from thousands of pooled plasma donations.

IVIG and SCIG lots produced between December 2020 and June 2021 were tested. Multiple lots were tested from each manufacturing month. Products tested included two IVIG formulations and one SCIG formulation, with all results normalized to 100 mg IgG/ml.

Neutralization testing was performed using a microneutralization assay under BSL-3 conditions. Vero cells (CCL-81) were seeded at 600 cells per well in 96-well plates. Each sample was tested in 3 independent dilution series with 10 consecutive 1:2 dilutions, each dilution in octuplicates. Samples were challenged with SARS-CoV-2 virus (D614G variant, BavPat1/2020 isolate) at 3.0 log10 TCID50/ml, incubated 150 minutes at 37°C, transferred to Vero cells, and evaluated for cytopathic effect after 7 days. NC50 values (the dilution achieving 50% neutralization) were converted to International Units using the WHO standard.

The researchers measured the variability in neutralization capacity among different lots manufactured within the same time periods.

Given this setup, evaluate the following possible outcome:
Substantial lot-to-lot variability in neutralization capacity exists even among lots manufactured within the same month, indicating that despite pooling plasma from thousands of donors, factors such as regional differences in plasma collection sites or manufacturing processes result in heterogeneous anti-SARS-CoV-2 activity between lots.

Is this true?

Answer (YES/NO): YES